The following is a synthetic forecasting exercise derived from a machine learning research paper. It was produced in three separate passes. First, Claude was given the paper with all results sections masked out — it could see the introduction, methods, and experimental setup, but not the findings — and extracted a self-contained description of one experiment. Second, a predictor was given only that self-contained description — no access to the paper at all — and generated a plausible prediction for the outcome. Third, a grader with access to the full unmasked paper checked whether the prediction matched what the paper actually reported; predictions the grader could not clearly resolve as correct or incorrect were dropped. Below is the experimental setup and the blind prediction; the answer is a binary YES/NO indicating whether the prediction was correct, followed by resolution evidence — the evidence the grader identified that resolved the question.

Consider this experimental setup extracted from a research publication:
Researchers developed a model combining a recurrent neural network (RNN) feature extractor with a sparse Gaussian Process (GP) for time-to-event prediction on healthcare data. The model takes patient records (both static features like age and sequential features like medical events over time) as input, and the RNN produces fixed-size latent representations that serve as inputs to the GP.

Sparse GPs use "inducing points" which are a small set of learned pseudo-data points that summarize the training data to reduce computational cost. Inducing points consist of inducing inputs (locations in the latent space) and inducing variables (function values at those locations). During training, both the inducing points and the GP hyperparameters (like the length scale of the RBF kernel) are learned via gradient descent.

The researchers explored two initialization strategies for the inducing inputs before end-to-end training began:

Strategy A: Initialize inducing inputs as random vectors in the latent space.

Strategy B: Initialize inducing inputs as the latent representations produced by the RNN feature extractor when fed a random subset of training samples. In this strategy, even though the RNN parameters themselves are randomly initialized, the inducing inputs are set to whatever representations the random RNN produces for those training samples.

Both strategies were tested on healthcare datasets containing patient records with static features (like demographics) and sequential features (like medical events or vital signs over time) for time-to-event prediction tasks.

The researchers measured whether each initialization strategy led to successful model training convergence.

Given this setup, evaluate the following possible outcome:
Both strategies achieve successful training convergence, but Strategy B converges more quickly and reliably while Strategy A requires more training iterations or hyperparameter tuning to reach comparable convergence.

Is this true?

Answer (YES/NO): NO